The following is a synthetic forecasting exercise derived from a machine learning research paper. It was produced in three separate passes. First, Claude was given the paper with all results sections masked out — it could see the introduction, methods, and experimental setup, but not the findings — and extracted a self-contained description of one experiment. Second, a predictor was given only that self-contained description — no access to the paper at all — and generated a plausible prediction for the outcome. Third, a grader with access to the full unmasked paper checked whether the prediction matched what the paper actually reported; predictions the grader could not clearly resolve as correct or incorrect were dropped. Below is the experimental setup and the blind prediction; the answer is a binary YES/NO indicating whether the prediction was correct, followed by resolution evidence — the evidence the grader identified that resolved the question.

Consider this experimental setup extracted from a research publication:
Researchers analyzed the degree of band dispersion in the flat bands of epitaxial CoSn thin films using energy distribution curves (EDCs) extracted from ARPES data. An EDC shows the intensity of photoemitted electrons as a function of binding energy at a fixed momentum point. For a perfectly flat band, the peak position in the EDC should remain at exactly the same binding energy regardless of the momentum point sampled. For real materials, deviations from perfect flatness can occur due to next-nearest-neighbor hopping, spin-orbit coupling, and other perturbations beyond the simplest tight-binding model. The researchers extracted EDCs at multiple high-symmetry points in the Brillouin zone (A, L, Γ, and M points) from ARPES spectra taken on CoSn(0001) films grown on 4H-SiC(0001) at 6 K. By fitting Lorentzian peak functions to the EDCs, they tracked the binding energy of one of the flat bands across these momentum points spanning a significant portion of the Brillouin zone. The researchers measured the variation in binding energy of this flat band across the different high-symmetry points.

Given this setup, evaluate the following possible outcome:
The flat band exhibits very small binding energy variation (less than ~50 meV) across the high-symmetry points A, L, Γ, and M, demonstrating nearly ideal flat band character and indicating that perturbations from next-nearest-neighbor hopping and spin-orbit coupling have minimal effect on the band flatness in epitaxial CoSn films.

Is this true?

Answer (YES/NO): YES